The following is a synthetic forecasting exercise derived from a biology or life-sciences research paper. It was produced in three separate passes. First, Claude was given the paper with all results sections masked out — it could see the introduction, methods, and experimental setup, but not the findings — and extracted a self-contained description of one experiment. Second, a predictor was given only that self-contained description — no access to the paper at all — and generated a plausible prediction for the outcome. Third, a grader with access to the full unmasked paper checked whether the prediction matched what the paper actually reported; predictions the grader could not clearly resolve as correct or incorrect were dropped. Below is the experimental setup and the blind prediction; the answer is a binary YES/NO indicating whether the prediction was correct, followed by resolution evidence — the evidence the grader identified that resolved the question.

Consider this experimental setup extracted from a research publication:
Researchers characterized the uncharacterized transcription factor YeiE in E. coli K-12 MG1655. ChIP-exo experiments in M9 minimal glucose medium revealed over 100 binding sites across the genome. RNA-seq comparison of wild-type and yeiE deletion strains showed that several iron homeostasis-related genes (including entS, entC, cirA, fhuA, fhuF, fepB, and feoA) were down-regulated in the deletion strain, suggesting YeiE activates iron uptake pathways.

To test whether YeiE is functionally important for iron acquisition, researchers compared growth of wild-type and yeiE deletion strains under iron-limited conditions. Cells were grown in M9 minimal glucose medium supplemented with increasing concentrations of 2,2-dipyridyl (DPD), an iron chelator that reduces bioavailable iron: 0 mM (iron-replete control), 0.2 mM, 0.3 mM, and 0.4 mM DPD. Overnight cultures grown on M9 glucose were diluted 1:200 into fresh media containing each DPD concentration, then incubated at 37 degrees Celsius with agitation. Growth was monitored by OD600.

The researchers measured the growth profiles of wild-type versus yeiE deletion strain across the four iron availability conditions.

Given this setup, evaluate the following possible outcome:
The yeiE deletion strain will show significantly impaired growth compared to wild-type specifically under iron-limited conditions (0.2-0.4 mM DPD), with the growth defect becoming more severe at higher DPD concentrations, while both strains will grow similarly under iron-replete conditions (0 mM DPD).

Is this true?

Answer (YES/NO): YES